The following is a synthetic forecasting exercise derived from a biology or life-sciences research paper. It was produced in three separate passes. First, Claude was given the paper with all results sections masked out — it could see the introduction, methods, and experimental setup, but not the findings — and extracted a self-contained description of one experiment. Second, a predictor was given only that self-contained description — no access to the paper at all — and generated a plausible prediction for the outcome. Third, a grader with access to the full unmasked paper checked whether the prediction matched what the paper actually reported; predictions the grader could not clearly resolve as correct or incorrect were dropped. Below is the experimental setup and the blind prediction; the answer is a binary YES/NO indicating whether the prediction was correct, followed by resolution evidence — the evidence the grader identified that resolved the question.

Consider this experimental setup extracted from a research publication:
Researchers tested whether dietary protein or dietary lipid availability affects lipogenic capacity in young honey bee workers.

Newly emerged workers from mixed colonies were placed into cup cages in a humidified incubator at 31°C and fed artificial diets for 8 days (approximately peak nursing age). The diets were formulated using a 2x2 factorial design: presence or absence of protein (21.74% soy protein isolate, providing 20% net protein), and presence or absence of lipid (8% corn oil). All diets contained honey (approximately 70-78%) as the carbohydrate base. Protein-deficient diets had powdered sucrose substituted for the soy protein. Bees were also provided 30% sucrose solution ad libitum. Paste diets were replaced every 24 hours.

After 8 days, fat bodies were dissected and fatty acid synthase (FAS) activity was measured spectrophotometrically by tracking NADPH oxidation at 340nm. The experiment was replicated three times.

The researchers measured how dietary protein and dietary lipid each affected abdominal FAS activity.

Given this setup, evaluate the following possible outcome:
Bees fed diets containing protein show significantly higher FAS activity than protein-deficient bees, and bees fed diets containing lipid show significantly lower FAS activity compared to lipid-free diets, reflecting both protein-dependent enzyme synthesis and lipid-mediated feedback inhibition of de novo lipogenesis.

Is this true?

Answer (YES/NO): NO